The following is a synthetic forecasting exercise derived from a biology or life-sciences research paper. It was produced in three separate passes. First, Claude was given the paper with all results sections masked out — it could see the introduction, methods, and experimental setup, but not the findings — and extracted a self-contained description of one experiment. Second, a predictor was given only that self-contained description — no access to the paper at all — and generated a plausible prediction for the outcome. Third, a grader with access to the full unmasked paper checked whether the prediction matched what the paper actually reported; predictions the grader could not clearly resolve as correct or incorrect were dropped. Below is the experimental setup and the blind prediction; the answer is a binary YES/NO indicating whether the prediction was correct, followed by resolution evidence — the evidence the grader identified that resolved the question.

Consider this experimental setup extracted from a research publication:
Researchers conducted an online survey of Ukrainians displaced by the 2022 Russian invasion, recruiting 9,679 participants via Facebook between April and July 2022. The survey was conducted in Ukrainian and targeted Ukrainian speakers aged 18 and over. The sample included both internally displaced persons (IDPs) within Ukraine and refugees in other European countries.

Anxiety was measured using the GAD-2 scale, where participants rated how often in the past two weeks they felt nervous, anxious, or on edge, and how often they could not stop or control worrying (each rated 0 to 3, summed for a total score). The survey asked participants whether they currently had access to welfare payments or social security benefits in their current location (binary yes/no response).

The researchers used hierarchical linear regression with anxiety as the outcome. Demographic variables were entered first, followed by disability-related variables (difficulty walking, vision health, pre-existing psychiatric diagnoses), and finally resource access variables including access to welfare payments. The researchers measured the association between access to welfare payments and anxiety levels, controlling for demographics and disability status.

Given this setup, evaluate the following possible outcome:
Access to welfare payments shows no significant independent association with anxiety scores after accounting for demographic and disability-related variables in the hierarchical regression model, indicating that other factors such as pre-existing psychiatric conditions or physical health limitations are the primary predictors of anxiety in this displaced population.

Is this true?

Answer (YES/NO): NO